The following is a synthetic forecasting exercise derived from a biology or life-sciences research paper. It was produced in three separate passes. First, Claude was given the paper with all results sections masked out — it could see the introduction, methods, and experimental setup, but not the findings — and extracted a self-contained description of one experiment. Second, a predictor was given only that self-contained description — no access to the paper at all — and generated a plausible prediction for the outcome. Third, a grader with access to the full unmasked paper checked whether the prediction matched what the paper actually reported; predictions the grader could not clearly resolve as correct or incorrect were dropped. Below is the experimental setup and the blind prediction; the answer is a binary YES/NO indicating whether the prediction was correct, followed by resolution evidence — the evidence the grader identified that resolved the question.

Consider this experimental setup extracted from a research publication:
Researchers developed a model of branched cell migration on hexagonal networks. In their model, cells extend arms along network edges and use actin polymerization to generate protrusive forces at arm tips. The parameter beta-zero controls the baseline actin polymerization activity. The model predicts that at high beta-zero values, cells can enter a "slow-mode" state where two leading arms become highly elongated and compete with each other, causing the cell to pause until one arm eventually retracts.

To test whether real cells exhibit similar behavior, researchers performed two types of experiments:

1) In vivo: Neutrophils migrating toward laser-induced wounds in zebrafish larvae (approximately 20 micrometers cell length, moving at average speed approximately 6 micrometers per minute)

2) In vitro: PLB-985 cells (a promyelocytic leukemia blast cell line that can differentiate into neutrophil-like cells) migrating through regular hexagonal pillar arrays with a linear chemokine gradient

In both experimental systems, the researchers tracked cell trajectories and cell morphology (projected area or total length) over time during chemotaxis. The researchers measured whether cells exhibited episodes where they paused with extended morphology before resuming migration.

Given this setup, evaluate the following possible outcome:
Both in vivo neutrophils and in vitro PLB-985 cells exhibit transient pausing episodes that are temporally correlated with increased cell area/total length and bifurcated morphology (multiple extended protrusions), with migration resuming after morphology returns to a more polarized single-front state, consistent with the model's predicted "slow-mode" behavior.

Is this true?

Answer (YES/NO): YES